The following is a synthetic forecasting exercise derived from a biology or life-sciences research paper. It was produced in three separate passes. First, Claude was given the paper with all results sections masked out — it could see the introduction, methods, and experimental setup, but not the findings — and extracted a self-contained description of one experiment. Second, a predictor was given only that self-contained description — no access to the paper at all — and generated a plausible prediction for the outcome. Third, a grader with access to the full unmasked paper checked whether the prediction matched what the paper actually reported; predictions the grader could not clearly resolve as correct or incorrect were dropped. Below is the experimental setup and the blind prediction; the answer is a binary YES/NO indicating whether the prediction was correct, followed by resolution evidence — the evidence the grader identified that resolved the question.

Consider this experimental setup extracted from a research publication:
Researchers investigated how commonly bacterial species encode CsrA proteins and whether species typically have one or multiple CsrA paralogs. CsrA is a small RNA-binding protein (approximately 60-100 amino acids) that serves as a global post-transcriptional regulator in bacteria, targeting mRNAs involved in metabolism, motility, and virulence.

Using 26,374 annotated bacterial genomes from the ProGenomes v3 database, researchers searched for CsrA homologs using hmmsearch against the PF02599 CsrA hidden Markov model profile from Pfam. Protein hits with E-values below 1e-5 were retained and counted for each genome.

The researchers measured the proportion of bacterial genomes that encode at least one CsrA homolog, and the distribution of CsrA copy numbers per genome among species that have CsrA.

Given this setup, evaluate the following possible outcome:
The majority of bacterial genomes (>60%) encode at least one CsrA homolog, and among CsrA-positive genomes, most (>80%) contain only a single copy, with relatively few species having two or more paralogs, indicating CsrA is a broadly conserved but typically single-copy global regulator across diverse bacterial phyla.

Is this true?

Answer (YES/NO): NO